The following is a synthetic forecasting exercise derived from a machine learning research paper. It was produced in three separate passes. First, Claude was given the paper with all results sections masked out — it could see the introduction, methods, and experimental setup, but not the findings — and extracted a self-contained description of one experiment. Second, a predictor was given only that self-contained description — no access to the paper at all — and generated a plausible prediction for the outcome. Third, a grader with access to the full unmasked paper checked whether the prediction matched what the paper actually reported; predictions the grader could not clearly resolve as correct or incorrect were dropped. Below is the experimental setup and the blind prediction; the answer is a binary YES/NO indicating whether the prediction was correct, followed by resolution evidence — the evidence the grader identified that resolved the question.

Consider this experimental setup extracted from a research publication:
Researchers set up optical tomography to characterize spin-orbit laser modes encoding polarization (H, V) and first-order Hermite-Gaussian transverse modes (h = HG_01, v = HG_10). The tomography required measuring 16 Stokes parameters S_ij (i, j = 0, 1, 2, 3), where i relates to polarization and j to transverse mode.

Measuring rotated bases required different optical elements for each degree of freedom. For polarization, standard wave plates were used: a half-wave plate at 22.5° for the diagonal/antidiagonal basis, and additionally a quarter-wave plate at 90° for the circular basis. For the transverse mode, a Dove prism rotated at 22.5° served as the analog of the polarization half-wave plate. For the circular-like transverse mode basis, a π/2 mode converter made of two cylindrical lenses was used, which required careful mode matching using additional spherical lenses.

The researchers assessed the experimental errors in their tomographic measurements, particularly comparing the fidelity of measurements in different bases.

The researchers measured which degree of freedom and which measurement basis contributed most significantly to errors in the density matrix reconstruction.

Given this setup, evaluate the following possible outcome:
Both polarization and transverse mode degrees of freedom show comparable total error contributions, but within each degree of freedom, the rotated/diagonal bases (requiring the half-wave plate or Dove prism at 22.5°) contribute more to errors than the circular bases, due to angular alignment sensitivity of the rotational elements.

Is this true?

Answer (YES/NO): NO